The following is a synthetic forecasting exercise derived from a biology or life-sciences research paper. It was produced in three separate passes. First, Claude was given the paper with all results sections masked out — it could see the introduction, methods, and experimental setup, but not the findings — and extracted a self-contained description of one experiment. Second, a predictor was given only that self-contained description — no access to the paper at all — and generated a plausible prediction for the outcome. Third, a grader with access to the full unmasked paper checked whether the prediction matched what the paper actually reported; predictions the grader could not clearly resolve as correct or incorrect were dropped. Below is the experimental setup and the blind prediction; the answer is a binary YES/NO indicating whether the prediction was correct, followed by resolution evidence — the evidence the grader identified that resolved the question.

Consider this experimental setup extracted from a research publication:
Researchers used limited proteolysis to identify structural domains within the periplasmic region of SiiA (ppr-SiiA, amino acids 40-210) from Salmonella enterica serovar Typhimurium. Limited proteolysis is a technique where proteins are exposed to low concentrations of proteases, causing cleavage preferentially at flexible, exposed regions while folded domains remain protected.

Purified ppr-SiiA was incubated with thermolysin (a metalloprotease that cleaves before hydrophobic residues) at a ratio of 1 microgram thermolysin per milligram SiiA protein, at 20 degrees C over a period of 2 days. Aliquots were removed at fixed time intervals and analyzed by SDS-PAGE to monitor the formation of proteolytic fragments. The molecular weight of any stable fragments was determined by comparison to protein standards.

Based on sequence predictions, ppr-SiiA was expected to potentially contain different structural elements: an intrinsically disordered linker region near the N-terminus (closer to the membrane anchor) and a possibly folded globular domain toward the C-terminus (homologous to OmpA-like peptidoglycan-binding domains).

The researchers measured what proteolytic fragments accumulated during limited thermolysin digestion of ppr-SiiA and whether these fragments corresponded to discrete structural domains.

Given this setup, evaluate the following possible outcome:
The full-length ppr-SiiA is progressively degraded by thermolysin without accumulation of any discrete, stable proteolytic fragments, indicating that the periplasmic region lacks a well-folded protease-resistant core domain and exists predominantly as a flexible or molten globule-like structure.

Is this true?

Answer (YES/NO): NO